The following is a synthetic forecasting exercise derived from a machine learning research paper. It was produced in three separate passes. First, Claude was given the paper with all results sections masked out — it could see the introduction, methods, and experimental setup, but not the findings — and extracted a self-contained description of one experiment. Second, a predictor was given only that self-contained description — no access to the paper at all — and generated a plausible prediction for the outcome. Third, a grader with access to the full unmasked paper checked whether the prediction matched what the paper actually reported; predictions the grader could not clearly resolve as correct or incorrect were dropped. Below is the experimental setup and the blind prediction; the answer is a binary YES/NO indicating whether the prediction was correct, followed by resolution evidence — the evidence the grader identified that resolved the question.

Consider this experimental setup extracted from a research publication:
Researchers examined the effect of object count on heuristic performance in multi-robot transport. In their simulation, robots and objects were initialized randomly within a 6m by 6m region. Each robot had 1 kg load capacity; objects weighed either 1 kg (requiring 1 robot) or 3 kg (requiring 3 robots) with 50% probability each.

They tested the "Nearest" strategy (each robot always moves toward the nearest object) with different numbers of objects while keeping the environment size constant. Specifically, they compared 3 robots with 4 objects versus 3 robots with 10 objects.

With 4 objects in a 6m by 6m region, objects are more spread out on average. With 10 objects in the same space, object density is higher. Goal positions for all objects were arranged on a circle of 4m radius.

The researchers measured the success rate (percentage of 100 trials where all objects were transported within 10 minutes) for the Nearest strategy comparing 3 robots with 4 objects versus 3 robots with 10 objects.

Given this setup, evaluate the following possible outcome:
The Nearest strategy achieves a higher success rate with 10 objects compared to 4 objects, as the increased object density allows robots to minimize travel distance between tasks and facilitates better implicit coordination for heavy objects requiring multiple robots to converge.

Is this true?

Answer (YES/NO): NO